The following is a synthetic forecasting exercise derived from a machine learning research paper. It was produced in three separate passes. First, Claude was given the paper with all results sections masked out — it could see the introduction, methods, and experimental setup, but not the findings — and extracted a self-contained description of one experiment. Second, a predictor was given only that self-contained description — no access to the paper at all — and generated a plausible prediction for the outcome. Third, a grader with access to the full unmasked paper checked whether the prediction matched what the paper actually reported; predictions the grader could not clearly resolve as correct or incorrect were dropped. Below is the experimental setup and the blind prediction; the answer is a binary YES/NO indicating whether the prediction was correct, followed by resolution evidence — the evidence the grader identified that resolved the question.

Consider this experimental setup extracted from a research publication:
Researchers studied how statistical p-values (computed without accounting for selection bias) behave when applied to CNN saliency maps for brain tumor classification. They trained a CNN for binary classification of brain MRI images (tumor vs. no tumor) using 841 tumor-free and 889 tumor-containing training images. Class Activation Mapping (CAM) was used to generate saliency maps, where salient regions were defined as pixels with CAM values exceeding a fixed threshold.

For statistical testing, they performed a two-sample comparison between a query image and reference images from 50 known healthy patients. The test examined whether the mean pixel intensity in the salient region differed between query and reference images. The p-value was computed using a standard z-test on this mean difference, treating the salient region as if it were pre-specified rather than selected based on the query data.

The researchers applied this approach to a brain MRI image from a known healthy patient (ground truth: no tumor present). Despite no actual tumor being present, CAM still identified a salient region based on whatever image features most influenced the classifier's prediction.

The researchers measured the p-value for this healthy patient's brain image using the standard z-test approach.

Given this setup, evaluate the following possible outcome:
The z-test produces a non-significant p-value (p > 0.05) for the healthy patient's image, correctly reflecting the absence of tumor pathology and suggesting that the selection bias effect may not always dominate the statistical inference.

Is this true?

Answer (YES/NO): NO